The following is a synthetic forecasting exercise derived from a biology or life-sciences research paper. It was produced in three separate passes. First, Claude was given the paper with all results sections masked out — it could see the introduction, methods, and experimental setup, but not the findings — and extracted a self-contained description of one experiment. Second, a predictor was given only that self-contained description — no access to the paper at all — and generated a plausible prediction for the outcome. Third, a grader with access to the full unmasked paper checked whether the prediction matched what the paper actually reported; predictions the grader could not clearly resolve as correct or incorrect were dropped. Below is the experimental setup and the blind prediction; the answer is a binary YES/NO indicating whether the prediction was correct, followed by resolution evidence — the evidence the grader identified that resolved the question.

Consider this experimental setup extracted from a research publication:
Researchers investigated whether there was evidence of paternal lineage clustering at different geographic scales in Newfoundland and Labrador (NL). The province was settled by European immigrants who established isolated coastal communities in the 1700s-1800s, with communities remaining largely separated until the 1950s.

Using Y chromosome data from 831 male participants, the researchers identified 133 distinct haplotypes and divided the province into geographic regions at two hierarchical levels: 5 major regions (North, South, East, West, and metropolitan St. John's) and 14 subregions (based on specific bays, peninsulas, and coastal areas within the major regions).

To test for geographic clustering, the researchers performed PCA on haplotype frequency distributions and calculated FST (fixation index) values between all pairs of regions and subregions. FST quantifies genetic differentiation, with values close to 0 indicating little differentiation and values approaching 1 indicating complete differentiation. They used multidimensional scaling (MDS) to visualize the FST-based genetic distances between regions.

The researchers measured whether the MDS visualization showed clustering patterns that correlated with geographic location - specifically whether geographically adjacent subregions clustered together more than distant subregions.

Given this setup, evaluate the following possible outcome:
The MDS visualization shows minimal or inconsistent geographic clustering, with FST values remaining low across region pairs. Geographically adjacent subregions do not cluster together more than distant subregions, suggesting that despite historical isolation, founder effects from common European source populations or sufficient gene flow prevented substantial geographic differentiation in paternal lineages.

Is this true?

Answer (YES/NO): NO